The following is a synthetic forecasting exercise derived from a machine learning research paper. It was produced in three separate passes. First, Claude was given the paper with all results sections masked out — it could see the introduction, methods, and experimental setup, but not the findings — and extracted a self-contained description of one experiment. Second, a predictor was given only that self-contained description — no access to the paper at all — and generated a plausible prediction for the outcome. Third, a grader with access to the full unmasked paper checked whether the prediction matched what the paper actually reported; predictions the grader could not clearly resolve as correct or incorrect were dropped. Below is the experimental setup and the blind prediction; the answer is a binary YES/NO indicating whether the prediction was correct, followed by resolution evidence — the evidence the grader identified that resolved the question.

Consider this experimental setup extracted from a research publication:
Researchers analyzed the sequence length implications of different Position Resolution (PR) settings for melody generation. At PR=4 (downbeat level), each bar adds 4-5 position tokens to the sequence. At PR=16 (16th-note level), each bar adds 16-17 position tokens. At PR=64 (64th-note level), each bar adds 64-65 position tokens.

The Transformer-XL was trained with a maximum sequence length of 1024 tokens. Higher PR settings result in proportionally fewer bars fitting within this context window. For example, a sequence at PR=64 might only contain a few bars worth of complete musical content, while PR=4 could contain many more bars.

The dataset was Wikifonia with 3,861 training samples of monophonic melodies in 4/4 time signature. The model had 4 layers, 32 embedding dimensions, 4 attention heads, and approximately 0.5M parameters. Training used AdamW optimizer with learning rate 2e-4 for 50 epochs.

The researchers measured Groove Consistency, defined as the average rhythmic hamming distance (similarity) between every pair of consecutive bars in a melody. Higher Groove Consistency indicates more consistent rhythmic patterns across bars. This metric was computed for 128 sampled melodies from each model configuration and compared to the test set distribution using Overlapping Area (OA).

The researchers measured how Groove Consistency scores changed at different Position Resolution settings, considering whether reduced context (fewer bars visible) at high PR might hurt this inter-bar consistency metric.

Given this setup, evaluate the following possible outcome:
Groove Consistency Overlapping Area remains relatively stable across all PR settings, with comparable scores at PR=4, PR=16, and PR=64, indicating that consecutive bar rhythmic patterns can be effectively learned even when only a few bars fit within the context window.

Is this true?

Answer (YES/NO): NO